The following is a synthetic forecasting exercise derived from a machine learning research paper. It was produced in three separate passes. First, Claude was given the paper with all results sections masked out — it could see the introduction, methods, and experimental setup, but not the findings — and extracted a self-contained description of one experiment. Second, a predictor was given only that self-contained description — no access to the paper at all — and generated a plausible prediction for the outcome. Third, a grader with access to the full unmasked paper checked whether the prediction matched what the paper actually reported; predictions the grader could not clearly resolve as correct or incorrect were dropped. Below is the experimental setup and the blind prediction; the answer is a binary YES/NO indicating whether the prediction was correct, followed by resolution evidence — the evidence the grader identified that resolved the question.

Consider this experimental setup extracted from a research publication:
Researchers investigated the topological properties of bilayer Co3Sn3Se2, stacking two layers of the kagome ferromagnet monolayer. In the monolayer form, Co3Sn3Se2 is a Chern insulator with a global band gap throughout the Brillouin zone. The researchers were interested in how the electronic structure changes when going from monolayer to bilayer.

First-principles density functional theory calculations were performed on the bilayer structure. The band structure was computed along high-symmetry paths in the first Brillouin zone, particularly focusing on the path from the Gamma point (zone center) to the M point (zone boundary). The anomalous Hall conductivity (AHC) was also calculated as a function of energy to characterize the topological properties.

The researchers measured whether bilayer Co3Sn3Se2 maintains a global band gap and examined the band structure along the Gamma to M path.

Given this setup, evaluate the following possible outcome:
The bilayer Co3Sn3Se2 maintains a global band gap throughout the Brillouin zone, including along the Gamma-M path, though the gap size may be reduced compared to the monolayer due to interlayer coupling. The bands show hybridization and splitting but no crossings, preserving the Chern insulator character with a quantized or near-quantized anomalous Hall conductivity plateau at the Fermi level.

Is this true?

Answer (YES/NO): NO